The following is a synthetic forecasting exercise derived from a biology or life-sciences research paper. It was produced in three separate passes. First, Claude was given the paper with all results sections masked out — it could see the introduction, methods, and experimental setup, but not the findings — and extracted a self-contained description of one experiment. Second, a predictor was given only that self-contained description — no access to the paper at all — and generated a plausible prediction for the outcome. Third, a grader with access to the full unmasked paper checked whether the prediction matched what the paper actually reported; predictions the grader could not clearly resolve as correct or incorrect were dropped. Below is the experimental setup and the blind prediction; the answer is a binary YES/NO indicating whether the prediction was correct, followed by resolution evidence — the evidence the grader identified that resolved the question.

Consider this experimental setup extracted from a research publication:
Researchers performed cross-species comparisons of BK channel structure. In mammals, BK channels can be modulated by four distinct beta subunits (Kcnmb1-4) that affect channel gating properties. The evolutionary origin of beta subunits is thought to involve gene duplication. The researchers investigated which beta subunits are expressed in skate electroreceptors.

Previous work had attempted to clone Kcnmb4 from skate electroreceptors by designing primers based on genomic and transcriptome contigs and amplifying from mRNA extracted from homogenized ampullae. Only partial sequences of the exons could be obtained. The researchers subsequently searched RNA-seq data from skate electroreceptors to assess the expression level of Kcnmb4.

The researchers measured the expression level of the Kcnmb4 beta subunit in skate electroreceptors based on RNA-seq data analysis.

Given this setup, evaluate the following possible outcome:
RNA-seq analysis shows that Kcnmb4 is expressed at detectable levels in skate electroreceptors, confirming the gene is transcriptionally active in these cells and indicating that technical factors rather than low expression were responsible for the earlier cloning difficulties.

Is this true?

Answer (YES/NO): NO